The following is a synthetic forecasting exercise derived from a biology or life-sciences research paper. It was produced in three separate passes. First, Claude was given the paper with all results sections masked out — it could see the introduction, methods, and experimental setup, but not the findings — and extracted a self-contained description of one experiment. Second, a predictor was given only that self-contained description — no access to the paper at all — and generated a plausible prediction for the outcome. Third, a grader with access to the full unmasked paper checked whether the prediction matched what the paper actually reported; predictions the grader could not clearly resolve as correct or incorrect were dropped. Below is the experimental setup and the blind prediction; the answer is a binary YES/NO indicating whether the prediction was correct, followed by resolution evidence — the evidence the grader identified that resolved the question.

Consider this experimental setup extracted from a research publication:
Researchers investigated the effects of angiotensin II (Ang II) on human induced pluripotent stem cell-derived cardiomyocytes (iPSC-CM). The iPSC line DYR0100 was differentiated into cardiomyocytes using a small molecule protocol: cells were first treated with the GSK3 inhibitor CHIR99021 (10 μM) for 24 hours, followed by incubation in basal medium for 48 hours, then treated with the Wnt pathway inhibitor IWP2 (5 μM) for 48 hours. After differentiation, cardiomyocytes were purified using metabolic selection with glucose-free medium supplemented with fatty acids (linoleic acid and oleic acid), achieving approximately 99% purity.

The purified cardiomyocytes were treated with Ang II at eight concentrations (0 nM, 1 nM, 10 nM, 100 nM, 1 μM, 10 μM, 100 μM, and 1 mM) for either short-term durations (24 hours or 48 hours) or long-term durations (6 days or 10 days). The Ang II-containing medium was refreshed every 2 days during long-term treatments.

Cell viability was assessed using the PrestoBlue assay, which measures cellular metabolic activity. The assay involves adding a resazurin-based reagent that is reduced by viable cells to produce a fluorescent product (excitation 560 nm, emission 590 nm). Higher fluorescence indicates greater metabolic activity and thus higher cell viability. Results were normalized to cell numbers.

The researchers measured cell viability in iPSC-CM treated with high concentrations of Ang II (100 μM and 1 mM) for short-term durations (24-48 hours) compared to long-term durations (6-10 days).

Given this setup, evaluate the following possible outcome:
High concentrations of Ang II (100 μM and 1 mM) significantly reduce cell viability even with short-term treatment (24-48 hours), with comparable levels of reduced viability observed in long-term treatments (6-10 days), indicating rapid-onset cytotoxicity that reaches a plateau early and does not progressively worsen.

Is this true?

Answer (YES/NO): NO